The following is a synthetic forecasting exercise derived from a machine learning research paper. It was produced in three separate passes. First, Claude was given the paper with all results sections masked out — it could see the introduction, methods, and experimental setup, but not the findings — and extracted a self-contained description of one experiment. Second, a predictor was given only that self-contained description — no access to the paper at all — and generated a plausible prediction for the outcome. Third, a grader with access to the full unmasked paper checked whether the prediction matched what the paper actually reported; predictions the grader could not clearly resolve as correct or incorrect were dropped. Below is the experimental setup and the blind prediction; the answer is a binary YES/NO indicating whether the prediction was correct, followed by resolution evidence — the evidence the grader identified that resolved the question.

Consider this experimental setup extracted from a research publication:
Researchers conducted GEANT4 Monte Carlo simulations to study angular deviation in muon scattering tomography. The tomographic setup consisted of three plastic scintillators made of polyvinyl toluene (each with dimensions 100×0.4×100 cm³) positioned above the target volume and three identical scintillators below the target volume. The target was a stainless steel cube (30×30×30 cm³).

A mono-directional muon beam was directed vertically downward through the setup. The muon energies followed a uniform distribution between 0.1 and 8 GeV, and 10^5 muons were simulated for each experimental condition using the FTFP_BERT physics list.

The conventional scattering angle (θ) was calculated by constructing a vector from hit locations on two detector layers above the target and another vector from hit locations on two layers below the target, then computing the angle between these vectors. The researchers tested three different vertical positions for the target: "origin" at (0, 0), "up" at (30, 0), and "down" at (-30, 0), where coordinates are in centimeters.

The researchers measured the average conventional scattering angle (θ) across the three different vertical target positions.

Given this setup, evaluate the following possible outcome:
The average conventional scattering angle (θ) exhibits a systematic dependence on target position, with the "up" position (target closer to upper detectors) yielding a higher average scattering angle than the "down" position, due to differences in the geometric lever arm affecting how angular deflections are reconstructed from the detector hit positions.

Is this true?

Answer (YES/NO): NO